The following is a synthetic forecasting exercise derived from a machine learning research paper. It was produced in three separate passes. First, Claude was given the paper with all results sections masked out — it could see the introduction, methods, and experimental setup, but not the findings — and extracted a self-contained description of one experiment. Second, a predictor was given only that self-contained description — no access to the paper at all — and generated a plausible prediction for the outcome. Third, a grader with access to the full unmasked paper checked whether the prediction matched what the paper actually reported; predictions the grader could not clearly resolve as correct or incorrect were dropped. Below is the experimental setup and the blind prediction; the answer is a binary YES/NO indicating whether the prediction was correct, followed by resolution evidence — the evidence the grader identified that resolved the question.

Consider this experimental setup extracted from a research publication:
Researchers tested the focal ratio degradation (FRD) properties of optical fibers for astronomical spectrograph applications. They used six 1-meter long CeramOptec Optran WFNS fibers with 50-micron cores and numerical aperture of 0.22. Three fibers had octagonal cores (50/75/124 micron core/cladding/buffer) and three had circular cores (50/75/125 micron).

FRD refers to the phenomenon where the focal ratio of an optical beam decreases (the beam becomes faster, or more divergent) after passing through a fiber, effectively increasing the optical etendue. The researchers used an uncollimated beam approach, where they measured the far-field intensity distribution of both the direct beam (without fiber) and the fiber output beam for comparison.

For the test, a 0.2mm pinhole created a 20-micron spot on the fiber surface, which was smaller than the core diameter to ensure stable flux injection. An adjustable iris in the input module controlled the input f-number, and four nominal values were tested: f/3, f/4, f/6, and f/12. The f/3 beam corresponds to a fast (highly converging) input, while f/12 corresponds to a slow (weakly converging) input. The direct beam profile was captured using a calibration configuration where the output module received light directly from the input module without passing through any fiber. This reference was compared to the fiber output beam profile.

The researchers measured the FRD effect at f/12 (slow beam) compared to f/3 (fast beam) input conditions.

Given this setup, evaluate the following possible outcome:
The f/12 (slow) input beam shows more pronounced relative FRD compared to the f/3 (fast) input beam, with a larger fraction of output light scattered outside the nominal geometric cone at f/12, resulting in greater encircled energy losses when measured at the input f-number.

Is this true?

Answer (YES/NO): YES